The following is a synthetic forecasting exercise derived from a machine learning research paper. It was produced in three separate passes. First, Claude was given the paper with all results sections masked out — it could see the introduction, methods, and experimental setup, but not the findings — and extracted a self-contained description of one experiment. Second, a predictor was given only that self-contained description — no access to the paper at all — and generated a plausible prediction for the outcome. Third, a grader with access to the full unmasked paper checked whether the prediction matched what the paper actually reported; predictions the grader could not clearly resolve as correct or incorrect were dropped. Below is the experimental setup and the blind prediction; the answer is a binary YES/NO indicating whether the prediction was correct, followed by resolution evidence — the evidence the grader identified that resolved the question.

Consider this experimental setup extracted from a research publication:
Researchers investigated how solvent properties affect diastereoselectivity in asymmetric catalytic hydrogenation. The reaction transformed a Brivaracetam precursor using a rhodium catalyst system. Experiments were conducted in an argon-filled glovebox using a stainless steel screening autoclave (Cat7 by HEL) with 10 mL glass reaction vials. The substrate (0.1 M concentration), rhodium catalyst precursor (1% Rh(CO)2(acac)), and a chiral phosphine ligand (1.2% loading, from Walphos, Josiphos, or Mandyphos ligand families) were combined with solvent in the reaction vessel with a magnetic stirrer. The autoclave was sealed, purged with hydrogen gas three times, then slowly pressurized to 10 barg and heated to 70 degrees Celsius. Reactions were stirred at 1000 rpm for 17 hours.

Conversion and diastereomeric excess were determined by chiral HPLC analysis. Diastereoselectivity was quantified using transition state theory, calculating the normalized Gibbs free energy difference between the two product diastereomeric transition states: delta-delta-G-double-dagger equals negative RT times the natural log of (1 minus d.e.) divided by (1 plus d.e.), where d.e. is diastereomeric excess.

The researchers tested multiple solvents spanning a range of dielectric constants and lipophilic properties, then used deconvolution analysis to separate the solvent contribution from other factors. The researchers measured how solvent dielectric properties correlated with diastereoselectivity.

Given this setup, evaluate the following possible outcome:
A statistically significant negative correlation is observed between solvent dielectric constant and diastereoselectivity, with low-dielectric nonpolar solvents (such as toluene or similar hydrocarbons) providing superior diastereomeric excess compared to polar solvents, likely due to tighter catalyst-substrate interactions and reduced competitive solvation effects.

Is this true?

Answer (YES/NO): NO